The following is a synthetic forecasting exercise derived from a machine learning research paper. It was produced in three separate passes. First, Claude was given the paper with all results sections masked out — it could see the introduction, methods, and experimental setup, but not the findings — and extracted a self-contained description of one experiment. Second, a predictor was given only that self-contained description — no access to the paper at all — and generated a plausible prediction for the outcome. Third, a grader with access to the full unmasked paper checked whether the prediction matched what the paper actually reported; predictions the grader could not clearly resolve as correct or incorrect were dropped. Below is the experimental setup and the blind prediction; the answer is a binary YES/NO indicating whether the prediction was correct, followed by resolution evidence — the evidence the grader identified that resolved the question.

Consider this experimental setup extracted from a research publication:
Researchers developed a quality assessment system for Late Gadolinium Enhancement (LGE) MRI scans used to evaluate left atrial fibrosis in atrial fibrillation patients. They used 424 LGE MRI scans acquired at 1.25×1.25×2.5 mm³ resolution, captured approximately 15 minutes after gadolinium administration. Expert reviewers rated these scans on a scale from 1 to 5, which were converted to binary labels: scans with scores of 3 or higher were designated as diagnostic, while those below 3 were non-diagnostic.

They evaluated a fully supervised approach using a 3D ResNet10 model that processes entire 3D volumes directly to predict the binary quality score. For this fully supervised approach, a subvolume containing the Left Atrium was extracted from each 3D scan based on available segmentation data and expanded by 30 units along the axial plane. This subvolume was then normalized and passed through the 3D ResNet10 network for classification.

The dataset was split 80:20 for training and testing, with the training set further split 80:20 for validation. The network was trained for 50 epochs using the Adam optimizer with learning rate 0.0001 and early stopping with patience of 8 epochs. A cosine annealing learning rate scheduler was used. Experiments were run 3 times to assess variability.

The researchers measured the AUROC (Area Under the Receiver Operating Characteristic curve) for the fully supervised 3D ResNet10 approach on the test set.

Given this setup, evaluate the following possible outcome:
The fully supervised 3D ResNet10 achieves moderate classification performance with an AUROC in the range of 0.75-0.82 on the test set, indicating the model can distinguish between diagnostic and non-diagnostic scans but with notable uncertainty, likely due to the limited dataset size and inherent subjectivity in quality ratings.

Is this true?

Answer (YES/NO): NO